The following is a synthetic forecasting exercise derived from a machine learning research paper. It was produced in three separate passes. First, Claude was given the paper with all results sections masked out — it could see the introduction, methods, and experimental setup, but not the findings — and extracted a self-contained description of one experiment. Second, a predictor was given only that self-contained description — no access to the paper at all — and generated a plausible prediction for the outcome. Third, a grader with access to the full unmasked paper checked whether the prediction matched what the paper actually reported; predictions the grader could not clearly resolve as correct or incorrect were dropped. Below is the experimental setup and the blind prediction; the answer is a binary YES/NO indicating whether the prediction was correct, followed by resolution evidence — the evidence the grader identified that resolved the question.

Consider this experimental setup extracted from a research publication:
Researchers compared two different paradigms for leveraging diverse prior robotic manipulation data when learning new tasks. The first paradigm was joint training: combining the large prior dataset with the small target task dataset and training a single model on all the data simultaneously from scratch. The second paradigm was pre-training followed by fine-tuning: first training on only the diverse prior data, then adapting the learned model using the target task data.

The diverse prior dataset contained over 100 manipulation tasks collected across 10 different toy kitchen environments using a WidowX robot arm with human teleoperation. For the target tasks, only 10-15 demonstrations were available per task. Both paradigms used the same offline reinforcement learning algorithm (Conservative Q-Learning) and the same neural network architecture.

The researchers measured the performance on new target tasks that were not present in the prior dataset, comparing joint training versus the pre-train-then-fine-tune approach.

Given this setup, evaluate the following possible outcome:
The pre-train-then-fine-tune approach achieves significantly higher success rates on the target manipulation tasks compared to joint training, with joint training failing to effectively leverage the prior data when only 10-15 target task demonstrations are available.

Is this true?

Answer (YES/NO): YES